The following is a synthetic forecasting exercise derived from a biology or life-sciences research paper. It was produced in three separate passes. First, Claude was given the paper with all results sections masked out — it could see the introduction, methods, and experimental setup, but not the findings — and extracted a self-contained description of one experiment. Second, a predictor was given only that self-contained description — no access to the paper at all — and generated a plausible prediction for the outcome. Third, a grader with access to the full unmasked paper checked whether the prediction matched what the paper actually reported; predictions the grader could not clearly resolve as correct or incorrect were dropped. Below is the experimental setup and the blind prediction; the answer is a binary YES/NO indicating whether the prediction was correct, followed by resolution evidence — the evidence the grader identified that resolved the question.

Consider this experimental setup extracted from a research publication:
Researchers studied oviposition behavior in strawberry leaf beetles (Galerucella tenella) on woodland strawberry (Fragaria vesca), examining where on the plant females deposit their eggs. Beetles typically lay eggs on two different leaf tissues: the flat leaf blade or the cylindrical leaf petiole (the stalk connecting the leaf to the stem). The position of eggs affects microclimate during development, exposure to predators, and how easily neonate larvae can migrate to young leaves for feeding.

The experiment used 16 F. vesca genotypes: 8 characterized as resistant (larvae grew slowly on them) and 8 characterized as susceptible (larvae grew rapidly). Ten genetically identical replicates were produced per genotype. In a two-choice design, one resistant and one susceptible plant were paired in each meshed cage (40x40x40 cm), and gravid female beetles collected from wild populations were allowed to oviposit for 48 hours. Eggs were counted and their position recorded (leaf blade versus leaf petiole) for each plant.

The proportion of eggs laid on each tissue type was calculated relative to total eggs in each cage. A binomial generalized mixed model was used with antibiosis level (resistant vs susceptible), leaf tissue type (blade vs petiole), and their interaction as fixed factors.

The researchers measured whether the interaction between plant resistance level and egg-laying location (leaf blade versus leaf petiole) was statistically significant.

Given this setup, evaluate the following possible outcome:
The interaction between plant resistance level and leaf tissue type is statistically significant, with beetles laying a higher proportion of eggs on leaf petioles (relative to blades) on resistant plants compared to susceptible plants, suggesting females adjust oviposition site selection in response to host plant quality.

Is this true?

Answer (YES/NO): NO